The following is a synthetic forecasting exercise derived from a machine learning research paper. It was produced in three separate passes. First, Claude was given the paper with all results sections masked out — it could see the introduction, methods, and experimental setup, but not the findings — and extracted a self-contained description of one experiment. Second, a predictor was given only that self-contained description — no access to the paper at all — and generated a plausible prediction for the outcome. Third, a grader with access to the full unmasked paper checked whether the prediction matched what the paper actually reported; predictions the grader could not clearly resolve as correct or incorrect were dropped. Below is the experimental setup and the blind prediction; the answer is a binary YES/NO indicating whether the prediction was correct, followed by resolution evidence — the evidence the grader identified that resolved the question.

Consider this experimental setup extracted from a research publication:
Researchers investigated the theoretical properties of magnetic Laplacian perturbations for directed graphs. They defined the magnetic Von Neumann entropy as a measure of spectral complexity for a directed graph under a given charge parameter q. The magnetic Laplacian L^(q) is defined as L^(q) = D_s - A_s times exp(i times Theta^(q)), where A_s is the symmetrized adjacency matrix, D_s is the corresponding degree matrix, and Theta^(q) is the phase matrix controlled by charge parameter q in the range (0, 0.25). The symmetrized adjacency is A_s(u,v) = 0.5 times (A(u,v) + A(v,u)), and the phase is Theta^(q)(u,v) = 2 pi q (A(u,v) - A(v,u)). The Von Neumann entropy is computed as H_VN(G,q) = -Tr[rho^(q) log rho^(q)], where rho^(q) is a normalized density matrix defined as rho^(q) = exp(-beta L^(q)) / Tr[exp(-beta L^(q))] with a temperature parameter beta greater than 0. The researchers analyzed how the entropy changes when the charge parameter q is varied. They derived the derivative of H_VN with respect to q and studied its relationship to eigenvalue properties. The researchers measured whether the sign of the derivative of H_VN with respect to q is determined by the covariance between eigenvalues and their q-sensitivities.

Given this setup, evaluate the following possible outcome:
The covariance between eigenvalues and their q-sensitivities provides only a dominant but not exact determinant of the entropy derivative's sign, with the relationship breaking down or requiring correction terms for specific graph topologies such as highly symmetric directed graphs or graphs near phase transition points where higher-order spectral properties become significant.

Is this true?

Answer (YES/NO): NO